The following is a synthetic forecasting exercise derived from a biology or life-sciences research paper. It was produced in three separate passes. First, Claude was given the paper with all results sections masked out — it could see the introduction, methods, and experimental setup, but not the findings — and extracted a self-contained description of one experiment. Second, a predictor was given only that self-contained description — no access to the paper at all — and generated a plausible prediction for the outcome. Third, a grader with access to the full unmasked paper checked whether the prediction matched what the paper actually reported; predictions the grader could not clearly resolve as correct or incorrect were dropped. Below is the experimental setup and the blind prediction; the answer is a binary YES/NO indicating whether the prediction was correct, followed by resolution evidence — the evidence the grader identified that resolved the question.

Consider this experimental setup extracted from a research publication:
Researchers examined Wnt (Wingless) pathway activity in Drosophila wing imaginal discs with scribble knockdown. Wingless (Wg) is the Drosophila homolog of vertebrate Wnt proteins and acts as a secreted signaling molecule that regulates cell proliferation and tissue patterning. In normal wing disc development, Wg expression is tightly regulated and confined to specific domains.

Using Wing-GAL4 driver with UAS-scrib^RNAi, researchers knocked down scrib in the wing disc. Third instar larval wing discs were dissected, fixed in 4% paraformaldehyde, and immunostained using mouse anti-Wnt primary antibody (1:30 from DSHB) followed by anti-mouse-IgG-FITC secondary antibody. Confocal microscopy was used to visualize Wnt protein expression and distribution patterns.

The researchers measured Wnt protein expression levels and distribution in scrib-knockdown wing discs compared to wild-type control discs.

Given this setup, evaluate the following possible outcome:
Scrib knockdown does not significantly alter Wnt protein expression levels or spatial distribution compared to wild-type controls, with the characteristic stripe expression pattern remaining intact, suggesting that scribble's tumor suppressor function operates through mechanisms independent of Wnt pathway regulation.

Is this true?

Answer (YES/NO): NO